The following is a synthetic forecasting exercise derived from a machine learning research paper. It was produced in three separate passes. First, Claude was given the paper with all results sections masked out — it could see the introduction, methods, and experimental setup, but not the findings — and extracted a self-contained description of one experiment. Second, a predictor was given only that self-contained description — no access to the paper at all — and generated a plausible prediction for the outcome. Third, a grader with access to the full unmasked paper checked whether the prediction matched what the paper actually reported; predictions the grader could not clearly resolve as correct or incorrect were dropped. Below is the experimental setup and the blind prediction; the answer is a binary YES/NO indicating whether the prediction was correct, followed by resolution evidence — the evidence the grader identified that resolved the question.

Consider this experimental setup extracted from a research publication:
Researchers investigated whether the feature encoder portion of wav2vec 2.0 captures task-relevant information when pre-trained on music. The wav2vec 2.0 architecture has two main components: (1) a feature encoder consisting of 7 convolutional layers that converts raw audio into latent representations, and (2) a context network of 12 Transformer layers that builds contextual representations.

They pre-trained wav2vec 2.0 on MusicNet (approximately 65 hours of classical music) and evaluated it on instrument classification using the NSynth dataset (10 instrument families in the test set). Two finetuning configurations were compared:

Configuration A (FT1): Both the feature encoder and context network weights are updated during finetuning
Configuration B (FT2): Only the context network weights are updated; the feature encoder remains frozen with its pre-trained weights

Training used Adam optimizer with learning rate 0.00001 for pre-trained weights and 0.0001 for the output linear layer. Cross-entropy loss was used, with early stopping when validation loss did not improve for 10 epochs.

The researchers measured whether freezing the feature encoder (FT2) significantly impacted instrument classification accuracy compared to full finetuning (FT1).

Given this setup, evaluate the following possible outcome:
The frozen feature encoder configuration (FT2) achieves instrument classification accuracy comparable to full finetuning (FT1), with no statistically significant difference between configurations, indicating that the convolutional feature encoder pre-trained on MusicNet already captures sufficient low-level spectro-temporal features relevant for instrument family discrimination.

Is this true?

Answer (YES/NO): NO